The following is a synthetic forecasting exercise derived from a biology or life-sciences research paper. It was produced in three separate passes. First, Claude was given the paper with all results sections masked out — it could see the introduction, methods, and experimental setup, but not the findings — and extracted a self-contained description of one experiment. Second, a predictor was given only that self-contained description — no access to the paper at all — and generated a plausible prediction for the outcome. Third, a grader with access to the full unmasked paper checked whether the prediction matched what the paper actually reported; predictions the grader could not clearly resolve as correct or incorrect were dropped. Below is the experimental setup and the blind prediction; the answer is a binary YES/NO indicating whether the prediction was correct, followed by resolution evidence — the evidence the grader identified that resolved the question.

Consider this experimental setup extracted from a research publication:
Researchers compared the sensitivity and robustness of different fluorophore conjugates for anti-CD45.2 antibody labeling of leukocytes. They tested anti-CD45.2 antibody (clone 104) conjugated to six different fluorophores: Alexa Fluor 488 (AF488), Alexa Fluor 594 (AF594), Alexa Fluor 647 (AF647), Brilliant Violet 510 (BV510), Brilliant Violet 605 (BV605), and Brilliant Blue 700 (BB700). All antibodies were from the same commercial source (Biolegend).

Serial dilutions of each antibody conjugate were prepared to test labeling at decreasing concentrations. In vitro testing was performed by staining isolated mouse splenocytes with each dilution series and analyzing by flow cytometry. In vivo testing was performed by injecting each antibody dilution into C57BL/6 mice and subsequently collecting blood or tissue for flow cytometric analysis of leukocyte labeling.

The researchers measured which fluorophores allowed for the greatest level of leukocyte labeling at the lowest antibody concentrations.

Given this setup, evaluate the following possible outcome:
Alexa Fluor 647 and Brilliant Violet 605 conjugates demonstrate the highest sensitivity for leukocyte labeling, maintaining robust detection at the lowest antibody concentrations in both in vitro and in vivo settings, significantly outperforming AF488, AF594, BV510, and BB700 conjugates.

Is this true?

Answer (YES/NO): NO